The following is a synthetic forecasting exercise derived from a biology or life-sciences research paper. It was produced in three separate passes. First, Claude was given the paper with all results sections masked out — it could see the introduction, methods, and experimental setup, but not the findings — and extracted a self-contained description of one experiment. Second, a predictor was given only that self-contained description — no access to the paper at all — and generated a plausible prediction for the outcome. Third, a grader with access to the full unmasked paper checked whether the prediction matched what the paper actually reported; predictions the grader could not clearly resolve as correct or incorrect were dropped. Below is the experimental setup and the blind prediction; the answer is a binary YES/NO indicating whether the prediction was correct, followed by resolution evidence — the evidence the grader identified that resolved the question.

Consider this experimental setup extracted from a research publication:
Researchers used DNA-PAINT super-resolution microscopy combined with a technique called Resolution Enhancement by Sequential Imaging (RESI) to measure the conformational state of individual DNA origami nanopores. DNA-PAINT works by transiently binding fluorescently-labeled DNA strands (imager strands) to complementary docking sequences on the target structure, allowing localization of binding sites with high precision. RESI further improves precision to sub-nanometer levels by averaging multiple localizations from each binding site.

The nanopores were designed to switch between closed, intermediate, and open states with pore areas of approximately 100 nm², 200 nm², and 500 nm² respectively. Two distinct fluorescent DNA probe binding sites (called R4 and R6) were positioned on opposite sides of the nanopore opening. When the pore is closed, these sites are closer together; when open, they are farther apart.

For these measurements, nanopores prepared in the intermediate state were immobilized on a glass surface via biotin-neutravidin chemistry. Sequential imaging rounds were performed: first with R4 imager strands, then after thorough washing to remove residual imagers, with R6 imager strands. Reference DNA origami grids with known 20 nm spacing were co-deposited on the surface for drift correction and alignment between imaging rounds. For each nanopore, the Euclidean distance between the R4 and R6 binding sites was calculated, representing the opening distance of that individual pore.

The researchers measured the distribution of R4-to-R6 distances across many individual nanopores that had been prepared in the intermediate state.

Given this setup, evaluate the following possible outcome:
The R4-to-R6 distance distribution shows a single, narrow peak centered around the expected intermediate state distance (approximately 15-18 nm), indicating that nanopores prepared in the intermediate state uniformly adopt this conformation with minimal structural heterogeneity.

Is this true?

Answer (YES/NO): NO